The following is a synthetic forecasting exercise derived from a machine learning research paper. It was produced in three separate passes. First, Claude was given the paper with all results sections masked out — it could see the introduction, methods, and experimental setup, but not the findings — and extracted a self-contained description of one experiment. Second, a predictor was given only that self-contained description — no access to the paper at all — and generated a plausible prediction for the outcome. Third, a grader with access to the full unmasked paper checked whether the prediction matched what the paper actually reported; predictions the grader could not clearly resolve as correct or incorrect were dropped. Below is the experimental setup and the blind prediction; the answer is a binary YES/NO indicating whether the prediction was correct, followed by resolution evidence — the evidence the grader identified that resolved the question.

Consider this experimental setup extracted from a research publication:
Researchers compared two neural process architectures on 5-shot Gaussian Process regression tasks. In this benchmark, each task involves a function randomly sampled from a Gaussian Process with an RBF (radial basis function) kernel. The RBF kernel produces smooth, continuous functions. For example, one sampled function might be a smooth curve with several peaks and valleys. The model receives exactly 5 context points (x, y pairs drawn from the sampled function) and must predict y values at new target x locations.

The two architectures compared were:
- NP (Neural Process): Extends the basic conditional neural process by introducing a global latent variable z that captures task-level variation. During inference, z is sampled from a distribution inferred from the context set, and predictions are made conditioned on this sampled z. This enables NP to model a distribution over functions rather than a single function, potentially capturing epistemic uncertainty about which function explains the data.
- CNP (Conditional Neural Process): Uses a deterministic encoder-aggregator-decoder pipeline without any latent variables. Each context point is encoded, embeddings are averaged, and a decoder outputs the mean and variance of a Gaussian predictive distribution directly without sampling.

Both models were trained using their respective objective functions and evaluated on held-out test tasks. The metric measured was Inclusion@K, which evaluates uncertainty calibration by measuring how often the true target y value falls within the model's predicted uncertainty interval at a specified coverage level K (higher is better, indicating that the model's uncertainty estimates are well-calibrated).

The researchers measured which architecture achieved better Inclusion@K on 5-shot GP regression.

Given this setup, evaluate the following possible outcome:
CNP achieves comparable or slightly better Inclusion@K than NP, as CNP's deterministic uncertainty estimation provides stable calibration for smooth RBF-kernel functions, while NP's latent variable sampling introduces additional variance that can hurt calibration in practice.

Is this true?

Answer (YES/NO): NO